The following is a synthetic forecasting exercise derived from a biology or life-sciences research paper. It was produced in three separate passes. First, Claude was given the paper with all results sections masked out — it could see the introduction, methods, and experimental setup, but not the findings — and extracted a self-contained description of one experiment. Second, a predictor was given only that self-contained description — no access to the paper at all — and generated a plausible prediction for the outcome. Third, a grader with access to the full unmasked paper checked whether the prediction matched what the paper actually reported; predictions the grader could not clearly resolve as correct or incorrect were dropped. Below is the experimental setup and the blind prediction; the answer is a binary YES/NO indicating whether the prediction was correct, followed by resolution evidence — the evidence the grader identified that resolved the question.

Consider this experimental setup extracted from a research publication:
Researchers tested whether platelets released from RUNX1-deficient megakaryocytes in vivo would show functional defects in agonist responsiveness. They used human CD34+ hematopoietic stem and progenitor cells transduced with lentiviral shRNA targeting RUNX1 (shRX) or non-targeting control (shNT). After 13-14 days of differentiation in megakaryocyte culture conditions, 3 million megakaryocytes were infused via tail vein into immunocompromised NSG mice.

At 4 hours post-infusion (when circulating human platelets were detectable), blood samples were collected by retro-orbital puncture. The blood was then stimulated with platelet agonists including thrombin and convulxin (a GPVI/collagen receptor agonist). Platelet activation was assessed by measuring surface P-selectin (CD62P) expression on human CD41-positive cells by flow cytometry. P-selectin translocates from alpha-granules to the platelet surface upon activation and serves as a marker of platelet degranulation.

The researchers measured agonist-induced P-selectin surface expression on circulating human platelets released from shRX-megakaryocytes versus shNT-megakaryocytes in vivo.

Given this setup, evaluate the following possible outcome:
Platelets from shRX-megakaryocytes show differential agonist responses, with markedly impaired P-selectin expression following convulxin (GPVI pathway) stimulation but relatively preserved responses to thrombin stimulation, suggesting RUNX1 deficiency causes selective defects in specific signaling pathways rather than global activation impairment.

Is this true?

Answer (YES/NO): NO